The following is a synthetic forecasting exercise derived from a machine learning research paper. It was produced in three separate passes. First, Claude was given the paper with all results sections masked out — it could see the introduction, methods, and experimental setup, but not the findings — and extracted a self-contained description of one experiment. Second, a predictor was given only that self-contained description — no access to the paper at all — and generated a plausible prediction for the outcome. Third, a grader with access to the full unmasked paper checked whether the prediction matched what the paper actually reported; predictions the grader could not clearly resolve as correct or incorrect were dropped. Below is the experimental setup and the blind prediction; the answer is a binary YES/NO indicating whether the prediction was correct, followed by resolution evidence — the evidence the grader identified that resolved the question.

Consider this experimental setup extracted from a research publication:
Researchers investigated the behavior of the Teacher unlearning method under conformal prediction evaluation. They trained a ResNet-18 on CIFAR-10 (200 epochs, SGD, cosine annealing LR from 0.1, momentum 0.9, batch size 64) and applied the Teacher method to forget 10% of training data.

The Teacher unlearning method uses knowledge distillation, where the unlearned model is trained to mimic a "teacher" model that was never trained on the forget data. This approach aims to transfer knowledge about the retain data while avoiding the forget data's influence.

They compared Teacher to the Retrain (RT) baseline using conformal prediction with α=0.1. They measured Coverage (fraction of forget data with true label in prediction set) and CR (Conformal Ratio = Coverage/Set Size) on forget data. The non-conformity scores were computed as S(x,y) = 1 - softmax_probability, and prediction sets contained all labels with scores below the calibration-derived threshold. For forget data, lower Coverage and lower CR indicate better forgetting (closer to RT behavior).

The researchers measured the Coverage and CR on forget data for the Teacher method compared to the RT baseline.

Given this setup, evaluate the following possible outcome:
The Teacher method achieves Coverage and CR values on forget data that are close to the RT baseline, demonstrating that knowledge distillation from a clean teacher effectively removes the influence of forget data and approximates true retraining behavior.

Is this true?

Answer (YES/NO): NO